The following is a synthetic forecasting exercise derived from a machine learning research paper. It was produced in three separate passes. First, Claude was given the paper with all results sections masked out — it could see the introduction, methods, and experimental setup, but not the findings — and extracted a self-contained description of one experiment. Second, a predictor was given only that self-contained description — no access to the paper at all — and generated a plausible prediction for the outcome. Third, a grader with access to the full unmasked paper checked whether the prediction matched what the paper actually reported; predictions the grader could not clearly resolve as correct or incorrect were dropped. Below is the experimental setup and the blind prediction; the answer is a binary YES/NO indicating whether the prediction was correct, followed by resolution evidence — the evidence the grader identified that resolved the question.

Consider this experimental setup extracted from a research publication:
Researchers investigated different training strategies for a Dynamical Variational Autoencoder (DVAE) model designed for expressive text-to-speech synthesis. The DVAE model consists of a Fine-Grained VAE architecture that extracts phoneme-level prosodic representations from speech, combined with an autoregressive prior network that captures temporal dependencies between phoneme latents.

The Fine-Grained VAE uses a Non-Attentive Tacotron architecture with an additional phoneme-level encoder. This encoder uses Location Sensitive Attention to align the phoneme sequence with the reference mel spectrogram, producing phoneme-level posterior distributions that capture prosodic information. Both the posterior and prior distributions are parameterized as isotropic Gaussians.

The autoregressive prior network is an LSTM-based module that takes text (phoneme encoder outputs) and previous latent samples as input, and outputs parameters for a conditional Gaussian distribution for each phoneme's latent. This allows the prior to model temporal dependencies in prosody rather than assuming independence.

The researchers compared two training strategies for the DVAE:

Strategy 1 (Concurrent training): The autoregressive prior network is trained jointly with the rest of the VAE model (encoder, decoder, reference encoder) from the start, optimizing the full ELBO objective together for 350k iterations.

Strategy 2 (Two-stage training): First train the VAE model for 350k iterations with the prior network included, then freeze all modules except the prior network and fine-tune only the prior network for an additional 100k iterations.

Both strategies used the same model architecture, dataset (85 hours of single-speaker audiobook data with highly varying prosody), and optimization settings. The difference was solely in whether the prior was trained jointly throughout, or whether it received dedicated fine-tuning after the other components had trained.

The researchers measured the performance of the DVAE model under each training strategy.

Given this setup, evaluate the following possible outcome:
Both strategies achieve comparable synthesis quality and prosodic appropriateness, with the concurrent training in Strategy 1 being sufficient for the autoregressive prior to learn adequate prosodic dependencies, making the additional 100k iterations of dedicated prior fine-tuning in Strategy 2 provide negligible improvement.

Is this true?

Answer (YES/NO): NO